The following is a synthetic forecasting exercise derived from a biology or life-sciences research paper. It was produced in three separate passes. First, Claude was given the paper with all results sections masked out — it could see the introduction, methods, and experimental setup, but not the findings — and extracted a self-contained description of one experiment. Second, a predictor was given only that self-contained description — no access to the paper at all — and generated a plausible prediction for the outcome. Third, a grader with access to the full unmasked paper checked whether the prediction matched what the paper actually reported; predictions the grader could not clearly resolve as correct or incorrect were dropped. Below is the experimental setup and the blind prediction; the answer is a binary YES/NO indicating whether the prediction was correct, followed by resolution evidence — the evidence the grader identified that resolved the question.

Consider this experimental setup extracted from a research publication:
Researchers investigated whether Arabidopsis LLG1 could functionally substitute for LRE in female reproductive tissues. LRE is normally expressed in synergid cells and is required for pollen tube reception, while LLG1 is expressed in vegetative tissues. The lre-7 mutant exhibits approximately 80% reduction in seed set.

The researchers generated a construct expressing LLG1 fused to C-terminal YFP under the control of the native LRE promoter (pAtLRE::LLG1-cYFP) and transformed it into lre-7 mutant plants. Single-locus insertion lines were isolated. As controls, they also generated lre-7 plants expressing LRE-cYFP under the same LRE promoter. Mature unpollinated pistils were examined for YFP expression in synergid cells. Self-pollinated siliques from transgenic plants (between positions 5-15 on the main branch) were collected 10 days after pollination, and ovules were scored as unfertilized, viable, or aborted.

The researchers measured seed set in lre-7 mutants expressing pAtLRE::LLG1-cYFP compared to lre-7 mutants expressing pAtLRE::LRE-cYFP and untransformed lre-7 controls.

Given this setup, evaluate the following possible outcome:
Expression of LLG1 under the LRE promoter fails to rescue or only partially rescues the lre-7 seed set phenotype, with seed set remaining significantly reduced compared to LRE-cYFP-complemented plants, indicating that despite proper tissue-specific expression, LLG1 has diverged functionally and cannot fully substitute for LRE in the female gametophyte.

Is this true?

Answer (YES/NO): NO